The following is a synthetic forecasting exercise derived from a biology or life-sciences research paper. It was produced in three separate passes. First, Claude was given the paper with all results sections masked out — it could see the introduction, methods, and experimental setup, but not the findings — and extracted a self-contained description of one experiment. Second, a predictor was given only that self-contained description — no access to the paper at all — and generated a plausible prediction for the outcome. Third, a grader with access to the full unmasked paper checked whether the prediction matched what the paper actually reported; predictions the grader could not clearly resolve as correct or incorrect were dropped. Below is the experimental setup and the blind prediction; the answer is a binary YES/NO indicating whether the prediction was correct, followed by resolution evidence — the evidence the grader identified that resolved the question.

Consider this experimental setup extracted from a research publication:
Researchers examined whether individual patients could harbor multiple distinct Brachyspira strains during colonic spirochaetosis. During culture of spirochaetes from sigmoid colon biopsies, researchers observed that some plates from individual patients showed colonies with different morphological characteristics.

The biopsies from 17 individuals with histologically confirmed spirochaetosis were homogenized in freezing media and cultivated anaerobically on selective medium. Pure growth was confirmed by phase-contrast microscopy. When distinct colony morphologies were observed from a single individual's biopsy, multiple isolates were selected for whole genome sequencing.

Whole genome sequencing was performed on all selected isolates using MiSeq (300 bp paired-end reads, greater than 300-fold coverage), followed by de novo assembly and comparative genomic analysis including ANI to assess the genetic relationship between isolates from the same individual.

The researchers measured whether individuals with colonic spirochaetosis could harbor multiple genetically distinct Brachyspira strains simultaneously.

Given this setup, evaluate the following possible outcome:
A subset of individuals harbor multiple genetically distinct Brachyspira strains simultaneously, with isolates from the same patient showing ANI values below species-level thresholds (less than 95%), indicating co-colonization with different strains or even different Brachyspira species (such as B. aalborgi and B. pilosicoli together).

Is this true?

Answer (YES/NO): YES